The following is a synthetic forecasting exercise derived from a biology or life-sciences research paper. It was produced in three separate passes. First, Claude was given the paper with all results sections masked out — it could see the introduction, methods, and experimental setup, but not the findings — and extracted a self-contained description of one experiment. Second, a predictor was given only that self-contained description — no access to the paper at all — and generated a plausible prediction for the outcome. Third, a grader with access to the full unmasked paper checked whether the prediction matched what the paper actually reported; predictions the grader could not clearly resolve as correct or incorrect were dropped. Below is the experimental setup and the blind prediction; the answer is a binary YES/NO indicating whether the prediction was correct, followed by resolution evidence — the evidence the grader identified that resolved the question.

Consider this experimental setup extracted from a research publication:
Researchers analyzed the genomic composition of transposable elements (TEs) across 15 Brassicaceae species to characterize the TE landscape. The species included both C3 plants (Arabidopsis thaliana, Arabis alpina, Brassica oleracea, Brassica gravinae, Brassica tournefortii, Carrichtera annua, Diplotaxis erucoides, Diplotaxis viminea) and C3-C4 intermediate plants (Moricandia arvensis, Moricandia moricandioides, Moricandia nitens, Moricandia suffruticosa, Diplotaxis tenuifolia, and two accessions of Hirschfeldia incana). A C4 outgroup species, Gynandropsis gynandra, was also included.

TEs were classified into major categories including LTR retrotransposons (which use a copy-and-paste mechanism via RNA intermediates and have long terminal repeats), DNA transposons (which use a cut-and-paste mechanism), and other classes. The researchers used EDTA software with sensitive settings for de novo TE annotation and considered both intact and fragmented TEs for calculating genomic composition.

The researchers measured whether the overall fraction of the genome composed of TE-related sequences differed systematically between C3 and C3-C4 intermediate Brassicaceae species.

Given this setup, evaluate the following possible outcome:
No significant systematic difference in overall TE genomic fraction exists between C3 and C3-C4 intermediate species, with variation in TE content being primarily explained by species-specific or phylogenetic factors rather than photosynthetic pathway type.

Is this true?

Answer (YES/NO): NO